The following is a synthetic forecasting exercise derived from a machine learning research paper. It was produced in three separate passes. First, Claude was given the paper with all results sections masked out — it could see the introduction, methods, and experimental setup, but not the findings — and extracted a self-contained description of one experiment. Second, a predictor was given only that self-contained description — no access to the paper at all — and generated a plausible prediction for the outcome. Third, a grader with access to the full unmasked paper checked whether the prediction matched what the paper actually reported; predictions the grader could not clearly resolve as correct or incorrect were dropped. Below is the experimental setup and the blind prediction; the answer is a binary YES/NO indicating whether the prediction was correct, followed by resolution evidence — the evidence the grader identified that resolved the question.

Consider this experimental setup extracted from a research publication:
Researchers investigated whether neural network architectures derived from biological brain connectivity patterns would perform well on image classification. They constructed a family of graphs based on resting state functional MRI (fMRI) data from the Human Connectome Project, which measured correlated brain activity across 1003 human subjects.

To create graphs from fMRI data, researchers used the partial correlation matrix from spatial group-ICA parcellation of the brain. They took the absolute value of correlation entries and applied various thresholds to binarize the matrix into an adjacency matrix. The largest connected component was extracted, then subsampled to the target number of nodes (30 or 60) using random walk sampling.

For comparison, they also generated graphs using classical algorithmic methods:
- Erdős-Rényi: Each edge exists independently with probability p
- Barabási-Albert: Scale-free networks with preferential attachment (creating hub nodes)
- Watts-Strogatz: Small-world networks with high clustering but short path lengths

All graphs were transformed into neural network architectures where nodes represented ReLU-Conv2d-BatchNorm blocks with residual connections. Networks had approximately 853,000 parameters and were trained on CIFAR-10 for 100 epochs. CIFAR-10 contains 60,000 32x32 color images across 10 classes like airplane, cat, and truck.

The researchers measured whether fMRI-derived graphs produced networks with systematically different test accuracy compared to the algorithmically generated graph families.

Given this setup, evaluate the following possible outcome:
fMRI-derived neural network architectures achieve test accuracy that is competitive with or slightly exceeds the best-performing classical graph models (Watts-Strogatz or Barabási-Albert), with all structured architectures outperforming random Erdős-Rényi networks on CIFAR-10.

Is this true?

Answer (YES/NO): NO